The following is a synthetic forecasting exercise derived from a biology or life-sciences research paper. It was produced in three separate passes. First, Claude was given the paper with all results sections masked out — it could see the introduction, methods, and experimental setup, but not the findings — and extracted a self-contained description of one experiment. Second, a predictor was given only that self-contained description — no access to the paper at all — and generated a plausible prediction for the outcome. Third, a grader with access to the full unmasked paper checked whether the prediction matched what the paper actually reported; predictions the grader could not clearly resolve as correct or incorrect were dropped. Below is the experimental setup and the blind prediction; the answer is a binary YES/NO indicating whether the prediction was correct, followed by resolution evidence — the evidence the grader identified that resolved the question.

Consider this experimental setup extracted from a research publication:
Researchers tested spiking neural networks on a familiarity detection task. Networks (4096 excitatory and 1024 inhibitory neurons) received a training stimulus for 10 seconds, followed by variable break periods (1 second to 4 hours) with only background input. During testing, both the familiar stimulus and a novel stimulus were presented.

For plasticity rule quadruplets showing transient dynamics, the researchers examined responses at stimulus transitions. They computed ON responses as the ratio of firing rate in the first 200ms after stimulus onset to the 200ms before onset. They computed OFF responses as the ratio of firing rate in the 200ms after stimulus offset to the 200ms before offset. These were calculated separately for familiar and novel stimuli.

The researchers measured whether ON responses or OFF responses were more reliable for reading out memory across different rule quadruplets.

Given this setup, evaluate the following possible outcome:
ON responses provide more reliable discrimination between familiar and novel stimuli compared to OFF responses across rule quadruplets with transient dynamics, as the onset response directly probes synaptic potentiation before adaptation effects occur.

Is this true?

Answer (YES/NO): YES